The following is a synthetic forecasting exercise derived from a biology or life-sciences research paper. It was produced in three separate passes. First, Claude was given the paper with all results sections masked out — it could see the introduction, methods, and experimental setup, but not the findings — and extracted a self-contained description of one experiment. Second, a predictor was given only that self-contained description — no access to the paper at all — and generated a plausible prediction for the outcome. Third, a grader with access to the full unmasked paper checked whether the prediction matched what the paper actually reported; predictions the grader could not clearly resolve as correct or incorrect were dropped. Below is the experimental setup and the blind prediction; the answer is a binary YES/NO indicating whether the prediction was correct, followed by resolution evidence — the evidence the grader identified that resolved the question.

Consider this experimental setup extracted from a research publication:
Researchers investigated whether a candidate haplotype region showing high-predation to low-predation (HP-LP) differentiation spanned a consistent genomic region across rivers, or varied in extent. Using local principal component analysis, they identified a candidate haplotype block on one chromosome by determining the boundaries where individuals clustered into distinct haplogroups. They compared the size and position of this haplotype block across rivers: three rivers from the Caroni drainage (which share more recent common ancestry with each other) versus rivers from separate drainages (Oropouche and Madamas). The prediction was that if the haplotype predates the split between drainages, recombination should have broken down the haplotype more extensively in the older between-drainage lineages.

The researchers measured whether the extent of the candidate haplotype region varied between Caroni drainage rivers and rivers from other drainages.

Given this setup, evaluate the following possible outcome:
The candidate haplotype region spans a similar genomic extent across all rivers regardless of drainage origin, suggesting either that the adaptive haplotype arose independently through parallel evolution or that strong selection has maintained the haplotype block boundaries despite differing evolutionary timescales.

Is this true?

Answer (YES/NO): NO